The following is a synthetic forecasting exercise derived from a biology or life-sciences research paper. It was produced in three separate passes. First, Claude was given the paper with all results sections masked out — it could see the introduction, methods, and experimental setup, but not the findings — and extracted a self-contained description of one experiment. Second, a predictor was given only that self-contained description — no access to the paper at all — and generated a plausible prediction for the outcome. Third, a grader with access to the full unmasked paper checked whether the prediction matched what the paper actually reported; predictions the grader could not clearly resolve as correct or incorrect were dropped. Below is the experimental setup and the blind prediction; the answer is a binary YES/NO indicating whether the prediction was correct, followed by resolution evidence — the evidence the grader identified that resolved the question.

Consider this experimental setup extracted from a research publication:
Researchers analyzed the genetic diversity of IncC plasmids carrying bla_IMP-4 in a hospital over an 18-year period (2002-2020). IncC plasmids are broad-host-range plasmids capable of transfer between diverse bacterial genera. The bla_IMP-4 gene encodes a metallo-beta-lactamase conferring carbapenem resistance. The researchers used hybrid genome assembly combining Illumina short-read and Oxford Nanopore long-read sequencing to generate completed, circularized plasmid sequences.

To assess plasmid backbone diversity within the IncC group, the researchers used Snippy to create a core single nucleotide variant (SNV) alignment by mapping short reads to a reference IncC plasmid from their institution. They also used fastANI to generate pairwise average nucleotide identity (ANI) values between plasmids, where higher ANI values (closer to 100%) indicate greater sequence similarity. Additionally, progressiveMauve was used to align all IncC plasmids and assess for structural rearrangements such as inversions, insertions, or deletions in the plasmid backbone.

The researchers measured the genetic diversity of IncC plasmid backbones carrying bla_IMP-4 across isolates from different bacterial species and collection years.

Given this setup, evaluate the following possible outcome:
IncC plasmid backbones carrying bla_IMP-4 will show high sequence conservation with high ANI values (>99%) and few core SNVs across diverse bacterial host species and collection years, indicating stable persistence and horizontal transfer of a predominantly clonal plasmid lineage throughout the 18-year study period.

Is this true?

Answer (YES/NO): YES